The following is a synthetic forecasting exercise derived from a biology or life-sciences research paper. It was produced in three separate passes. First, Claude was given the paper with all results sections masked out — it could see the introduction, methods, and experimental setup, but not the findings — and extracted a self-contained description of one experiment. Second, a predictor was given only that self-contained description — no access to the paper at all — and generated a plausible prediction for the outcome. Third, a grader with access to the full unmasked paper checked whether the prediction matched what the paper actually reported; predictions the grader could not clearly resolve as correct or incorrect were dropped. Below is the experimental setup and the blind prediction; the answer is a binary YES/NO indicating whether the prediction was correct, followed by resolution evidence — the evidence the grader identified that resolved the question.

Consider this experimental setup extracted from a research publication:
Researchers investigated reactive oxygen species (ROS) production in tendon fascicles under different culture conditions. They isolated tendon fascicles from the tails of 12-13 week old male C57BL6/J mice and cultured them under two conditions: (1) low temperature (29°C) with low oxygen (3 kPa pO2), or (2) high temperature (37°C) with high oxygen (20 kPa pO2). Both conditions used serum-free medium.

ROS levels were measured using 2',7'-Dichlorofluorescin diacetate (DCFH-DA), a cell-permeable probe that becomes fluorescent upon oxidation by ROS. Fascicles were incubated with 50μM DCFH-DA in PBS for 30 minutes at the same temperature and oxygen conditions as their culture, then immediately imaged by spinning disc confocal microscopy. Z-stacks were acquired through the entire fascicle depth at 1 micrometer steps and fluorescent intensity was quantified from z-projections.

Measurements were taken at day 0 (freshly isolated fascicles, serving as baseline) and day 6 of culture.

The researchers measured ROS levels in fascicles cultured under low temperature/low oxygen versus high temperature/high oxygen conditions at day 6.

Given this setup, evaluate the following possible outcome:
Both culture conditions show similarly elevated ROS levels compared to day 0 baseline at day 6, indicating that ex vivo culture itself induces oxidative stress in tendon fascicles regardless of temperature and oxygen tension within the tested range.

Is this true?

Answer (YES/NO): NO